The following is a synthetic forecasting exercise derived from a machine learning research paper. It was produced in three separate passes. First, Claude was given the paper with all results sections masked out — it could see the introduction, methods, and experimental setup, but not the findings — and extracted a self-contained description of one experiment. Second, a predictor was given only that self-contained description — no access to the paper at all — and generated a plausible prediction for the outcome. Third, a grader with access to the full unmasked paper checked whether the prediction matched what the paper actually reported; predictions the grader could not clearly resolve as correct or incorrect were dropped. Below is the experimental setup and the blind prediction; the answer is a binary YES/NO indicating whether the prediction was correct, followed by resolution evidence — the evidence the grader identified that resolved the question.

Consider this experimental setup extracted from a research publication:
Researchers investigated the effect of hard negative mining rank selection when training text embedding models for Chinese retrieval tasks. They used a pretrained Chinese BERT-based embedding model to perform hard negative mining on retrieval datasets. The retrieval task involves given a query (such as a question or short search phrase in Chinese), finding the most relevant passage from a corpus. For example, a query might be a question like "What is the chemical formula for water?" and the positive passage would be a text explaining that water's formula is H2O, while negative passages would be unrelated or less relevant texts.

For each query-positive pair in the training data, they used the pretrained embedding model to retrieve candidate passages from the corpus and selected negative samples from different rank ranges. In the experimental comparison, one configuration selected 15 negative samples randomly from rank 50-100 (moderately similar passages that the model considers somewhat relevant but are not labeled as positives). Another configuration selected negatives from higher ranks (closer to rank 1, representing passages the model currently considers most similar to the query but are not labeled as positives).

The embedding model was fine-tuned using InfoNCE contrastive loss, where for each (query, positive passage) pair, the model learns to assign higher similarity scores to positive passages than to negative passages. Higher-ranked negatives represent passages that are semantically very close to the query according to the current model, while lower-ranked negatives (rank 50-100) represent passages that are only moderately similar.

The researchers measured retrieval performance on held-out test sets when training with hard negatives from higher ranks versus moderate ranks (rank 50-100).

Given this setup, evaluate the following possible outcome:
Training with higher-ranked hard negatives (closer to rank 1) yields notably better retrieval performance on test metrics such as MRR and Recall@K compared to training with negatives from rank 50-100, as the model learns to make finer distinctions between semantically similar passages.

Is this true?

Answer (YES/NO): NO